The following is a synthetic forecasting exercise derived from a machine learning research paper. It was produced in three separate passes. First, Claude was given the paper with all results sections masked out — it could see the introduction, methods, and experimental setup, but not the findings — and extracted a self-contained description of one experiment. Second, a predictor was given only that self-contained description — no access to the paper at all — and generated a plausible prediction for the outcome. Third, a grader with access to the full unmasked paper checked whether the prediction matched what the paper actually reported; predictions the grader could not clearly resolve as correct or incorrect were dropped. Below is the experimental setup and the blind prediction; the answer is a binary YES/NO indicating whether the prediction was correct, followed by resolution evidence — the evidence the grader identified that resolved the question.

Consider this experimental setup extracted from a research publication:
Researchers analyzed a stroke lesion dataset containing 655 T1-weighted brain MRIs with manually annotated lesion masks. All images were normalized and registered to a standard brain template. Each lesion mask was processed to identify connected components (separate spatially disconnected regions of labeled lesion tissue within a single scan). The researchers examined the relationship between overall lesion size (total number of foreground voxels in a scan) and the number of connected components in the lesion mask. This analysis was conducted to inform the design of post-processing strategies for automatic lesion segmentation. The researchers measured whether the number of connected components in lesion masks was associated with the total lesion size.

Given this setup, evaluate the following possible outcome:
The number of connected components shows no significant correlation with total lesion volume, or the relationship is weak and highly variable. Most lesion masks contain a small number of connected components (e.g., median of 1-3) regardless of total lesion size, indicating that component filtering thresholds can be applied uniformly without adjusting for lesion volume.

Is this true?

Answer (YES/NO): NO